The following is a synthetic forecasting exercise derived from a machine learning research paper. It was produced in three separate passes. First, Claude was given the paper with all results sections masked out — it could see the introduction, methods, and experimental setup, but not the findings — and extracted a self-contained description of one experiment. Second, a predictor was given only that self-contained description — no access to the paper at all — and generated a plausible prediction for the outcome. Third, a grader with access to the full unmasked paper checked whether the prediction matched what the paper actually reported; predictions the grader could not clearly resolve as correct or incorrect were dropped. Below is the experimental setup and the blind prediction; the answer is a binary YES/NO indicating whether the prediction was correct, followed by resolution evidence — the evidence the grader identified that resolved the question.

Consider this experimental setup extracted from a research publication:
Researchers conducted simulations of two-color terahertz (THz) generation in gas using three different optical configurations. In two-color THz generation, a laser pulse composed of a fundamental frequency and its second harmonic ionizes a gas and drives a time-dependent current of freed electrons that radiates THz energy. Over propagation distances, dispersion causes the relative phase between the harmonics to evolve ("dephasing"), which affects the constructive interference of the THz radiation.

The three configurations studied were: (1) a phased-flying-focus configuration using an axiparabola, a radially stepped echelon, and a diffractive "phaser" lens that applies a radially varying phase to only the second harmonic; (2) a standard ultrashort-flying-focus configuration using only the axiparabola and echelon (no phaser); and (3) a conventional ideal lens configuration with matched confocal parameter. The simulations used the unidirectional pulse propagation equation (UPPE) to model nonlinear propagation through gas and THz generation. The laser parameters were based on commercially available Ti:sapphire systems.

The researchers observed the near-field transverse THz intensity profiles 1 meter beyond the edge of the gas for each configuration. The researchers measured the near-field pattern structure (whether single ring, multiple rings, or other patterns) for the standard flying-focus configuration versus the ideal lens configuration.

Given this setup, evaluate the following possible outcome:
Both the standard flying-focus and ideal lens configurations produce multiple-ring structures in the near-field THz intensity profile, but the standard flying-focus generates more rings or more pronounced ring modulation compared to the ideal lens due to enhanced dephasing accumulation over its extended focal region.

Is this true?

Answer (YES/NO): NO